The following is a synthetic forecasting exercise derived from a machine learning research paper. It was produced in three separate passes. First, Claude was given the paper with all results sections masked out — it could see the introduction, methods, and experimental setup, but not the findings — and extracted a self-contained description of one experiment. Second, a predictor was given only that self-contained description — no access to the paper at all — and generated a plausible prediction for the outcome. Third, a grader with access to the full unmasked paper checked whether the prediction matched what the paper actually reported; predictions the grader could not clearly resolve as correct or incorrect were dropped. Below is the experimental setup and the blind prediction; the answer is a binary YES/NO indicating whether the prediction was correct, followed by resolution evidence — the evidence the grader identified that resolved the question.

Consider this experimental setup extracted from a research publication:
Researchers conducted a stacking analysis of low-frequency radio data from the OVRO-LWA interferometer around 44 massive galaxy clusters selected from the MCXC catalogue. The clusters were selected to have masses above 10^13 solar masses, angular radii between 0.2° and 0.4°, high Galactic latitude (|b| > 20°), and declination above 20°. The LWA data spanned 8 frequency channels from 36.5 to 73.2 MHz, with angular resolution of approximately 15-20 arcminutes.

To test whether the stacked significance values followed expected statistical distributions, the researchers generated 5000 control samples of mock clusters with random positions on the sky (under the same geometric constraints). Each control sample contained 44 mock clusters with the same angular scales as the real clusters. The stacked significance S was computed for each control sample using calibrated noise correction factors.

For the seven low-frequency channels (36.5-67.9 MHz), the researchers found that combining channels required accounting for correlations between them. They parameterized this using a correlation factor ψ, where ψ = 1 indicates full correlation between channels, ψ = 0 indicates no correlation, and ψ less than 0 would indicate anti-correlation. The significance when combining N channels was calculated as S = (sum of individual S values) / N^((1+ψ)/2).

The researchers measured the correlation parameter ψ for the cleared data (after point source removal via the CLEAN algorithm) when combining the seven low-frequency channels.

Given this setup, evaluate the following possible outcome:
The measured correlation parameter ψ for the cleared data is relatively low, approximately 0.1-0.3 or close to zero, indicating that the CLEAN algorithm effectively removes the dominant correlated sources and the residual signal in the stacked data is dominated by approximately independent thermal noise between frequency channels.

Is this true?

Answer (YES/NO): NO